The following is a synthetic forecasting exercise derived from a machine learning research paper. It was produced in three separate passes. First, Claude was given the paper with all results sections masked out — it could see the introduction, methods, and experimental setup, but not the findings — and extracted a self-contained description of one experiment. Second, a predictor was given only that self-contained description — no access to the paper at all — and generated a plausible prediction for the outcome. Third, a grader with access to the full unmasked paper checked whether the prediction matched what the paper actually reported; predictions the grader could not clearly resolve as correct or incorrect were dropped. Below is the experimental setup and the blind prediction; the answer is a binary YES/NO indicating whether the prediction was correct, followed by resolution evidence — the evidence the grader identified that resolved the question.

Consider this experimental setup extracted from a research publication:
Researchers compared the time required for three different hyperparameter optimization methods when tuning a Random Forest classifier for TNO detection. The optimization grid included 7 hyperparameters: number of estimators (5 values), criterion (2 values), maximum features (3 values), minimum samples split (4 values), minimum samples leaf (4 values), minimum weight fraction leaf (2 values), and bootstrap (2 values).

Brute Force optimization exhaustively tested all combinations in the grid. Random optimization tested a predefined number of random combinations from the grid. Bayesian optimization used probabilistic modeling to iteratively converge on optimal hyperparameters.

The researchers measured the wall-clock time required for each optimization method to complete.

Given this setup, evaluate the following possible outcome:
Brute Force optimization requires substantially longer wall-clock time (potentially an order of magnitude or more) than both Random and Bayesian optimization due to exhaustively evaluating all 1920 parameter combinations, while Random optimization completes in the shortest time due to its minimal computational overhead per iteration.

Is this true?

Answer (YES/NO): YES